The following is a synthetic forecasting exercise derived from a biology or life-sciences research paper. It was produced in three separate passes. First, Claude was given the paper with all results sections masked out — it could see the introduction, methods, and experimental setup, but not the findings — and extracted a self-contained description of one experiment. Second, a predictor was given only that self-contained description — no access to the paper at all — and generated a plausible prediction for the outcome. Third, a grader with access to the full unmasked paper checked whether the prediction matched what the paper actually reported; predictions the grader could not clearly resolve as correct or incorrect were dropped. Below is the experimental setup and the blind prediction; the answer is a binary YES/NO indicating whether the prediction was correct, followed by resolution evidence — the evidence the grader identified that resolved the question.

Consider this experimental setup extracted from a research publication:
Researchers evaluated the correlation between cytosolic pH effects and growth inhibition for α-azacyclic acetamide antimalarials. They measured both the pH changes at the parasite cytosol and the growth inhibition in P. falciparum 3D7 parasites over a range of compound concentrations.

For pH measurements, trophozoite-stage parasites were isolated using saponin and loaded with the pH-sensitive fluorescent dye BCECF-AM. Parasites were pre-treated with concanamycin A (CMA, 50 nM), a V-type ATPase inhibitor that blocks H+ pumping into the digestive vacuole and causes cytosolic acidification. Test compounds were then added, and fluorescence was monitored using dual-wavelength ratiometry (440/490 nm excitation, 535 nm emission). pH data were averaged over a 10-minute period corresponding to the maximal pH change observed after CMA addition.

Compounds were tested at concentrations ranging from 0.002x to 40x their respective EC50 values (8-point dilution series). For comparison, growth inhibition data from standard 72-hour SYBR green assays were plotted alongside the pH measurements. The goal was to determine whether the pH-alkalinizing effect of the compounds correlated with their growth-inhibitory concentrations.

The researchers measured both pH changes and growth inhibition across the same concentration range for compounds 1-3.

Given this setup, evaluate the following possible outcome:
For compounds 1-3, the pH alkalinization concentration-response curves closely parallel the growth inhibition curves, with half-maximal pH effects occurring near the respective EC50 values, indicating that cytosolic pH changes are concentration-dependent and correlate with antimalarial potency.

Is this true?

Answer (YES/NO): YES